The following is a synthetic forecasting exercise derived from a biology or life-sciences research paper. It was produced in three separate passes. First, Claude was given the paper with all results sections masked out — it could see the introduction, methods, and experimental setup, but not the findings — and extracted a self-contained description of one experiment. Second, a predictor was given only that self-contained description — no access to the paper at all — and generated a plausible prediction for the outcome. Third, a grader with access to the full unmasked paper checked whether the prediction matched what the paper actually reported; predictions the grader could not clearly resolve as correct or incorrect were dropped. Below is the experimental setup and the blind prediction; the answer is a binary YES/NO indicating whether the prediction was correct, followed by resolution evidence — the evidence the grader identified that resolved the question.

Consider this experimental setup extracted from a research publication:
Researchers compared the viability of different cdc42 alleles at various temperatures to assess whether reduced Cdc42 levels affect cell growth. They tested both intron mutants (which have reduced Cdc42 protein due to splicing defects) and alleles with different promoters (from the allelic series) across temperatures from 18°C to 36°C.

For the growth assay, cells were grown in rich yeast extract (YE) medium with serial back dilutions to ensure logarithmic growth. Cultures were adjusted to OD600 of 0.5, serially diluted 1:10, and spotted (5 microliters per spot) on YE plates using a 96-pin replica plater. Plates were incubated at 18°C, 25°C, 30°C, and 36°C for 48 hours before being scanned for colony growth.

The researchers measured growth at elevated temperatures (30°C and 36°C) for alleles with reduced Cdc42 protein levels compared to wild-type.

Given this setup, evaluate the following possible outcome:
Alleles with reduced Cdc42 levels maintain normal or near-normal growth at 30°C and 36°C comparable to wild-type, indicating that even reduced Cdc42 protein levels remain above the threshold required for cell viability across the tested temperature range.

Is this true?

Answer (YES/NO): NO